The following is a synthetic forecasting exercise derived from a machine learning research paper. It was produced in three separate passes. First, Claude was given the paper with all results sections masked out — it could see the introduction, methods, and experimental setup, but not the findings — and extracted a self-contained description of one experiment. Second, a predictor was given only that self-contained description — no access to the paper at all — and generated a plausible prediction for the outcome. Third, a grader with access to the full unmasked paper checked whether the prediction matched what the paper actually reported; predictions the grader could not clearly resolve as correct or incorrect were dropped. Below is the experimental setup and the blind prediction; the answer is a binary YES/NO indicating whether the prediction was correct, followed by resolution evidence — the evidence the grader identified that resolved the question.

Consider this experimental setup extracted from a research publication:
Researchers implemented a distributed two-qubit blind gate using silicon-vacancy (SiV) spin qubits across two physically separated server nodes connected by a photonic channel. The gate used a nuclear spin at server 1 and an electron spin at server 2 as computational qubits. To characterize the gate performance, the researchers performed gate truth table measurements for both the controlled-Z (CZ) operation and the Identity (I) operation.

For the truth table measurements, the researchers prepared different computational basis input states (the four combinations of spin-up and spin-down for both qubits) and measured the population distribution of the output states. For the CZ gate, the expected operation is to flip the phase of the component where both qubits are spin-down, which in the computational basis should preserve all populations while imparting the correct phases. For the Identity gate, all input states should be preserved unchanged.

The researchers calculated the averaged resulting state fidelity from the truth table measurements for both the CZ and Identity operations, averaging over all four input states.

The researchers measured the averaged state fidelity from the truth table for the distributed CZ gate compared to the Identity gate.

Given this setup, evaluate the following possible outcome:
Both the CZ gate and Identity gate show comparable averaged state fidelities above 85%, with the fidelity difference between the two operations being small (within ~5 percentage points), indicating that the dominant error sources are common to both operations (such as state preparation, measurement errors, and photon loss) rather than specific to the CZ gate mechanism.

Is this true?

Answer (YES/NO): NO